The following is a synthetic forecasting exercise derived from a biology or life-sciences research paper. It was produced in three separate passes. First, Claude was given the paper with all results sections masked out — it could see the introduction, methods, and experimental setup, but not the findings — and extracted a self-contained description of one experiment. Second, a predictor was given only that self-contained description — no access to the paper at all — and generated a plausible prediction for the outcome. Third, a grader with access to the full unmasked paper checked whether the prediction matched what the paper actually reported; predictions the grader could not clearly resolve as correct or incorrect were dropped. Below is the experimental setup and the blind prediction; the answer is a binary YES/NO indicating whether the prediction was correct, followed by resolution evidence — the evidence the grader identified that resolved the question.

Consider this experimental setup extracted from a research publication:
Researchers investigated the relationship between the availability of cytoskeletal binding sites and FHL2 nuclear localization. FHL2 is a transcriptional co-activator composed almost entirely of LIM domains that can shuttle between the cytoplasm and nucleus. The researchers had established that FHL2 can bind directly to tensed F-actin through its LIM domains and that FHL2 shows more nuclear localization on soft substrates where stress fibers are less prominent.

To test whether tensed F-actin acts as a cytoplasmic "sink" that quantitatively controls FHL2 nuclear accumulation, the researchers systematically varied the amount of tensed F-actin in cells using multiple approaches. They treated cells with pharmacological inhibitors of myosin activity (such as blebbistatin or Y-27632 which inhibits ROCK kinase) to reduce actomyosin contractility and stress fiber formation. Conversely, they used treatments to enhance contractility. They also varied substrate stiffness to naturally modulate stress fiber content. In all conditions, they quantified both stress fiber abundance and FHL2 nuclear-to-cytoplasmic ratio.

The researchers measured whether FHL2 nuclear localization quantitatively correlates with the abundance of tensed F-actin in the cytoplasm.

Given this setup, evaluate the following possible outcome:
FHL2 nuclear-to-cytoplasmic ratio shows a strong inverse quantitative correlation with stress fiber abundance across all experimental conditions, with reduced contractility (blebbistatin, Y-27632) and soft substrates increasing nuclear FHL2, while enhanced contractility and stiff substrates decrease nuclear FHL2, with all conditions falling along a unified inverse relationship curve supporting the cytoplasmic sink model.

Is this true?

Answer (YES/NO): NO